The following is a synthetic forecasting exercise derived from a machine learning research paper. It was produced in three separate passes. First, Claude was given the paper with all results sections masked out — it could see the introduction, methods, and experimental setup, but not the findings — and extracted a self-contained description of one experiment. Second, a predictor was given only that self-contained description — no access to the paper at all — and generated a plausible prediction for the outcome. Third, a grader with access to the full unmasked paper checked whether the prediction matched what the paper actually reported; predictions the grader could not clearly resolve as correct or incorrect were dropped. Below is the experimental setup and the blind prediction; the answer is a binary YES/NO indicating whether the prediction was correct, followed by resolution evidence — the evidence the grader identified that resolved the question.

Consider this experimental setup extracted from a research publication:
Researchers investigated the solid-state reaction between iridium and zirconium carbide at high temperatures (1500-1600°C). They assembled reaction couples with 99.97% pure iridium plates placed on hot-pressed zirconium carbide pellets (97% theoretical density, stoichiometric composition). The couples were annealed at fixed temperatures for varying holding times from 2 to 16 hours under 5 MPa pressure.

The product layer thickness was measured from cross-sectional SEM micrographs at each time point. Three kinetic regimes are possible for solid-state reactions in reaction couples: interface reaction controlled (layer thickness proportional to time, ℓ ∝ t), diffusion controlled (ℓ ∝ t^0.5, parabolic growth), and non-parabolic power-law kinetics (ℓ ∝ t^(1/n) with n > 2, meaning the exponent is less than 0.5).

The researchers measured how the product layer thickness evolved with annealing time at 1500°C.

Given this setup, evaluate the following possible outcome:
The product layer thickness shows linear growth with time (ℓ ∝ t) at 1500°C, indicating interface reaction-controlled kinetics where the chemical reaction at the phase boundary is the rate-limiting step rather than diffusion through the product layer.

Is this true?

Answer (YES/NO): YES